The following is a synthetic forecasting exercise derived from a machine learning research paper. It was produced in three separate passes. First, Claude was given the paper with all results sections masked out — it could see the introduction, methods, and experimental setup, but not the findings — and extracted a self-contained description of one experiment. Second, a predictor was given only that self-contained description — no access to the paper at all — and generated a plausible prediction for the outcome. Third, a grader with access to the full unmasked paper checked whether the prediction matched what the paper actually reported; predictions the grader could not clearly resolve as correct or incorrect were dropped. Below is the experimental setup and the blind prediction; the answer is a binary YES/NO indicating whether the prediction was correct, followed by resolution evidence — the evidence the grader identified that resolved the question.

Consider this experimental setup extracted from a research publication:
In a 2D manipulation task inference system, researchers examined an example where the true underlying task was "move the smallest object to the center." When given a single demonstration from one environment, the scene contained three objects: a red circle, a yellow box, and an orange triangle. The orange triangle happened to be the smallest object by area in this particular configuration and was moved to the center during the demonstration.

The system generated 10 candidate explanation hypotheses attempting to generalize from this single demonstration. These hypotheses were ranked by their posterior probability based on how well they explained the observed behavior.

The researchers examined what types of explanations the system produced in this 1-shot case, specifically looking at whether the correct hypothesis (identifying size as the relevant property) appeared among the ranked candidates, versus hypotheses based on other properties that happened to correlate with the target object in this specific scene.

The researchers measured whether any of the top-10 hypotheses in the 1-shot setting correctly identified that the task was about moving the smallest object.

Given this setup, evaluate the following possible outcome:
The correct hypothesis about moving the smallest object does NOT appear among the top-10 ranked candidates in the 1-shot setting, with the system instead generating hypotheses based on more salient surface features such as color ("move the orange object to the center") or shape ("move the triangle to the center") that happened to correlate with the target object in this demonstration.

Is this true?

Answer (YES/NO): YES